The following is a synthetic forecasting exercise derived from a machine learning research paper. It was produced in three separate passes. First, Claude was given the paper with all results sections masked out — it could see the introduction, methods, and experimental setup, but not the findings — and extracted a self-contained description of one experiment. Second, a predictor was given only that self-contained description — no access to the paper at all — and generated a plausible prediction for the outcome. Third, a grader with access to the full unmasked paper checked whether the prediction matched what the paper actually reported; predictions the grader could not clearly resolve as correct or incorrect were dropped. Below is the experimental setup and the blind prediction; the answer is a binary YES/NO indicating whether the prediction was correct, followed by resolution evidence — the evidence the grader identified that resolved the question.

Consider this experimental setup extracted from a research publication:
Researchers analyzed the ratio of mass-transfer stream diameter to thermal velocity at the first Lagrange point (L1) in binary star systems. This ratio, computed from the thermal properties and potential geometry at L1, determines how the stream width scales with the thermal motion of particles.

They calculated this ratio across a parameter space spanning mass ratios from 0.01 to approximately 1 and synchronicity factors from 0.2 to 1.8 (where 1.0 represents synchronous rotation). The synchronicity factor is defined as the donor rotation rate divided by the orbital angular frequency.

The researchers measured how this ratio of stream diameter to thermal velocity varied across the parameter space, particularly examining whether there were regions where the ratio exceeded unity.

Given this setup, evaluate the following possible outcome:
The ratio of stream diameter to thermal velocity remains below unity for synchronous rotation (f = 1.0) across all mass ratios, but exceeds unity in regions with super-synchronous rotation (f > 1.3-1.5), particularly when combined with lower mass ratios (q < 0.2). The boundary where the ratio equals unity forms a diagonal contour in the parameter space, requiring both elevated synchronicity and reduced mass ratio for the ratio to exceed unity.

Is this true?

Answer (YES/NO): NO